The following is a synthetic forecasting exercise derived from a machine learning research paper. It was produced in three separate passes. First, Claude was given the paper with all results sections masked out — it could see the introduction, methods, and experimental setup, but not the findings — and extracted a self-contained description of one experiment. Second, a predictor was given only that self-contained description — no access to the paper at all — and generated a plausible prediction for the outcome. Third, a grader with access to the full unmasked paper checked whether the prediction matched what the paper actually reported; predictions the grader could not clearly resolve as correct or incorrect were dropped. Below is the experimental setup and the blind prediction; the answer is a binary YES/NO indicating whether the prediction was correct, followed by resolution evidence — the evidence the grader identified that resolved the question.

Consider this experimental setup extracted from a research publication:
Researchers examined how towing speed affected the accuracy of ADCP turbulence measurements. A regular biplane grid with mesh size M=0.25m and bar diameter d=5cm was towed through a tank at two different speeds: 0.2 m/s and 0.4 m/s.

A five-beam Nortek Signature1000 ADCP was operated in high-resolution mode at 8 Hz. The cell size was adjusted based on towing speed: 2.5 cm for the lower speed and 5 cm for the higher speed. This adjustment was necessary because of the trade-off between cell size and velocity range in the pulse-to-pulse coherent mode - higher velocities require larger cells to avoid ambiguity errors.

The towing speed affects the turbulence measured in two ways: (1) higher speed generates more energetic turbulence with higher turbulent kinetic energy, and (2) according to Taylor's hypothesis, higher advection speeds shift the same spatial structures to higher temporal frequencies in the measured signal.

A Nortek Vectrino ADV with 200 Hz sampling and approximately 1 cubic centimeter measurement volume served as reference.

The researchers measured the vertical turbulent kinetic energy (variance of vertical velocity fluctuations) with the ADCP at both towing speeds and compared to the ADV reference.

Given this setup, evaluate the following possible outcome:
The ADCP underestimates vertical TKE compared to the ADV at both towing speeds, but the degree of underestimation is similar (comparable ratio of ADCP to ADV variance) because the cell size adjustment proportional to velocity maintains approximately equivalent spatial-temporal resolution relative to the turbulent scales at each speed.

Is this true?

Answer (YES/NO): NO